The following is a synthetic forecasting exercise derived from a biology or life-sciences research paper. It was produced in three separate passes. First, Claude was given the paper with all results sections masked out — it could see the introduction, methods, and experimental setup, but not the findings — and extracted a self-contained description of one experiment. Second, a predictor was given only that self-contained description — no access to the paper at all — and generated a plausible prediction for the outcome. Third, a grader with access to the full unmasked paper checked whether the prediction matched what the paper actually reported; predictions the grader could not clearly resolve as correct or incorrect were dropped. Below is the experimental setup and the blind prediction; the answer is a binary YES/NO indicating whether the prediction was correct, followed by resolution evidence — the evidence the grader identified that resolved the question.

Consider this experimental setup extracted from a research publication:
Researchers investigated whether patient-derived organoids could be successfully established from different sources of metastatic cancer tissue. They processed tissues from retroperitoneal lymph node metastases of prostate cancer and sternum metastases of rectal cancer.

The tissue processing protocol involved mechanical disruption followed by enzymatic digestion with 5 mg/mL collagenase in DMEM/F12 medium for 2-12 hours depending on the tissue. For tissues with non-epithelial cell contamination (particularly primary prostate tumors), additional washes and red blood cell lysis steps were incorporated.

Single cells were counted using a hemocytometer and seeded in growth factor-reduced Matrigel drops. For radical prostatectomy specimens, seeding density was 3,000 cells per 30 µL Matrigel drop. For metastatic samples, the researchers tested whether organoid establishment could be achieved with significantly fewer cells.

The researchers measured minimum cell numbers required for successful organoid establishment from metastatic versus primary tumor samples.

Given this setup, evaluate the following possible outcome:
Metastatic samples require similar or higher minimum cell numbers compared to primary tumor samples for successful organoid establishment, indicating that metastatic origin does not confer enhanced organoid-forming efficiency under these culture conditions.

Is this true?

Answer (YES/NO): NO